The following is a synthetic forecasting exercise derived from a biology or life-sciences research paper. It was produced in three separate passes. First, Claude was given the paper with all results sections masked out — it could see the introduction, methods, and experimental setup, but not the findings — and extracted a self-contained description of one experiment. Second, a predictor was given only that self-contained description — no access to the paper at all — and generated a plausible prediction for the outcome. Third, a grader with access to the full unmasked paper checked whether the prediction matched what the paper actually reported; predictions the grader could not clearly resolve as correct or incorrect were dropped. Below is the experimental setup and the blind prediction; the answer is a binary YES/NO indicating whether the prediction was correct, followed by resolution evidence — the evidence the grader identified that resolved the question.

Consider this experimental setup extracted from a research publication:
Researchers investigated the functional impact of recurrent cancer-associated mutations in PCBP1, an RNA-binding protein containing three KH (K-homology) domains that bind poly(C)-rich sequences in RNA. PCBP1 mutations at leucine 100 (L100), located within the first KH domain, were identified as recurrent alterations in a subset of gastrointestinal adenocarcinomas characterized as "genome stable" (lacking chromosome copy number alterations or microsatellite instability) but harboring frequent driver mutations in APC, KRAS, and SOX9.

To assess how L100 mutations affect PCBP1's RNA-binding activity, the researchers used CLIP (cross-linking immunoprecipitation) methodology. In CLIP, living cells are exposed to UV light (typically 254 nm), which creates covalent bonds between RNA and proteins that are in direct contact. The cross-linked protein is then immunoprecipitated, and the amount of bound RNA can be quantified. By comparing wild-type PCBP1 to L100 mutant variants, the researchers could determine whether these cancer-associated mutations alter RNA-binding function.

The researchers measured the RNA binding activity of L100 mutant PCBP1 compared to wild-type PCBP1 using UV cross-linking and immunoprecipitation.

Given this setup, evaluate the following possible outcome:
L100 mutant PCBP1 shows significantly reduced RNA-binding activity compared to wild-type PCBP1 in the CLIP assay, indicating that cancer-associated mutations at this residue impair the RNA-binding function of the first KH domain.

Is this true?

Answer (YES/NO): NO